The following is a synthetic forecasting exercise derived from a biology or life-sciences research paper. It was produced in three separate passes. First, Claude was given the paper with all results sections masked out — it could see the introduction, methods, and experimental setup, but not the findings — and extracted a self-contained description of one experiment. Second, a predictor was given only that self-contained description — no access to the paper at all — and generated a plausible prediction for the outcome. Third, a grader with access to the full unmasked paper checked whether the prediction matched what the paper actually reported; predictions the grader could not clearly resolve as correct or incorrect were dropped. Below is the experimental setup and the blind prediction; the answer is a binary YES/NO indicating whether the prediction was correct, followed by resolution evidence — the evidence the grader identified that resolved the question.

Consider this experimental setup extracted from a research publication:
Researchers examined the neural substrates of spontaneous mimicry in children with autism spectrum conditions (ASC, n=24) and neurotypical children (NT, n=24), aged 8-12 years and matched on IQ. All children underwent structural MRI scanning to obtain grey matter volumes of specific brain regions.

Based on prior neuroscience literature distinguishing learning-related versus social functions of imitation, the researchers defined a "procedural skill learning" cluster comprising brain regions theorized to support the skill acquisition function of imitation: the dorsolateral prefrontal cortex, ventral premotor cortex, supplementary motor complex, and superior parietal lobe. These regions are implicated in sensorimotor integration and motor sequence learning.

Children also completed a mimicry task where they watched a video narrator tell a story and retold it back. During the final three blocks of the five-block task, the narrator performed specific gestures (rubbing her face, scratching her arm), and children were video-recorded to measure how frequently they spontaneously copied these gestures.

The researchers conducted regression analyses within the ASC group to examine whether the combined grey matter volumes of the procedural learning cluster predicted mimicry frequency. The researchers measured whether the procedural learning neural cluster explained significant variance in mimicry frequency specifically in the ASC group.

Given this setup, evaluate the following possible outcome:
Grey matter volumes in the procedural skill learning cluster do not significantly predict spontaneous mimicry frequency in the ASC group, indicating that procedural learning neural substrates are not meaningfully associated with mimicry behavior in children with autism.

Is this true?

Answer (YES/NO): NO